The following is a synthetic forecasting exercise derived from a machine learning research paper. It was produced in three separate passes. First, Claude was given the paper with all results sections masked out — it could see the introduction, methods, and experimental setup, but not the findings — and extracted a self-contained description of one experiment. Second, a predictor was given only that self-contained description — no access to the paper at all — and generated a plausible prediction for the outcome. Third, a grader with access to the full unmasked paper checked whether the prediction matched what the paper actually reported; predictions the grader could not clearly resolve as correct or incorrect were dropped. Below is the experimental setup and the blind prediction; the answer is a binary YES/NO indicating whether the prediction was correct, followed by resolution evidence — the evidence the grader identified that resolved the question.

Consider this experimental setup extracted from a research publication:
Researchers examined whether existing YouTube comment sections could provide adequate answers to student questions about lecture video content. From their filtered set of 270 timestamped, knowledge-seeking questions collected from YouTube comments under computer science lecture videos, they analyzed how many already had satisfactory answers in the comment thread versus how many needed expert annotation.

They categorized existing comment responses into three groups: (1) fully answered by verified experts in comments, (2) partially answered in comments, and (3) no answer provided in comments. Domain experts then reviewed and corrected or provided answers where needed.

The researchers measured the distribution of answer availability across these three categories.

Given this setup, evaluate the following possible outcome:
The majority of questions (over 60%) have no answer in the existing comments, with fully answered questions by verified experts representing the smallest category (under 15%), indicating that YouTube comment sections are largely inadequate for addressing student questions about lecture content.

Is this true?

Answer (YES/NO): YES